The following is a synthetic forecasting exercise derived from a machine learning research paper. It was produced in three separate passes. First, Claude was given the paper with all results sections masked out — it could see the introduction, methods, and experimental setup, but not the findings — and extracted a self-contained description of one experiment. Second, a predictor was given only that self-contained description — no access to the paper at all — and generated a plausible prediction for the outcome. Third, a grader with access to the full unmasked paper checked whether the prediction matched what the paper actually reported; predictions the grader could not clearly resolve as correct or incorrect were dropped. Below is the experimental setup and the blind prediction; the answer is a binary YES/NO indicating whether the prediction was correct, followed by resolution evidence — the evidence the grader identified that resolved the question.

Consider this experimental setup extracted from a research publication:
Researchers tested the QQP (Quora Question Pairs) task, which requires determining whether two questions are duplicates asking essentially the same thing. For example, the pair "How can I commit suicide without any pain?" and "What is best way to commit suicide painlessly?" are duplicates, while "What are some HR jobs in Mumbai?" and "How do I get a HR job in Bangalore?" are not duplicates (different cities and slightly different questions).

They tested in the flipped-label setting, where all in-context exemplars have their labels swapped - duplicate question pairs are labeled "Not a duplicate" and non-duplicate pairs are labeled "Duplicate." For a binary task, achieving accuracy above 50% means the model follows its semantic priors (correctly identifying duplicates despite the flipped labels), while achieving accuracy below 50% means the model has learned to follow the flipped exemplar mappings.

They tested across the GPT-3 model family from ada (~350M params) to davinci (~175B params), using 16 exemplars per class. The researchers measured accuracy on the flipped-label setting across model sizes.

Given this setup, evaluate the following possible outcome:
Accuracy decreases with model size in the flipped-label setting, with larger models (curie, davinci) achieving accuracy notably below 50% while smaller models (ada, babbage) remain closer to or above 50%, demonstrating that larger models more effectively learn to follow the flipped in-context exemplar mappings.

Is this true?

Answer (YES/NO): NO